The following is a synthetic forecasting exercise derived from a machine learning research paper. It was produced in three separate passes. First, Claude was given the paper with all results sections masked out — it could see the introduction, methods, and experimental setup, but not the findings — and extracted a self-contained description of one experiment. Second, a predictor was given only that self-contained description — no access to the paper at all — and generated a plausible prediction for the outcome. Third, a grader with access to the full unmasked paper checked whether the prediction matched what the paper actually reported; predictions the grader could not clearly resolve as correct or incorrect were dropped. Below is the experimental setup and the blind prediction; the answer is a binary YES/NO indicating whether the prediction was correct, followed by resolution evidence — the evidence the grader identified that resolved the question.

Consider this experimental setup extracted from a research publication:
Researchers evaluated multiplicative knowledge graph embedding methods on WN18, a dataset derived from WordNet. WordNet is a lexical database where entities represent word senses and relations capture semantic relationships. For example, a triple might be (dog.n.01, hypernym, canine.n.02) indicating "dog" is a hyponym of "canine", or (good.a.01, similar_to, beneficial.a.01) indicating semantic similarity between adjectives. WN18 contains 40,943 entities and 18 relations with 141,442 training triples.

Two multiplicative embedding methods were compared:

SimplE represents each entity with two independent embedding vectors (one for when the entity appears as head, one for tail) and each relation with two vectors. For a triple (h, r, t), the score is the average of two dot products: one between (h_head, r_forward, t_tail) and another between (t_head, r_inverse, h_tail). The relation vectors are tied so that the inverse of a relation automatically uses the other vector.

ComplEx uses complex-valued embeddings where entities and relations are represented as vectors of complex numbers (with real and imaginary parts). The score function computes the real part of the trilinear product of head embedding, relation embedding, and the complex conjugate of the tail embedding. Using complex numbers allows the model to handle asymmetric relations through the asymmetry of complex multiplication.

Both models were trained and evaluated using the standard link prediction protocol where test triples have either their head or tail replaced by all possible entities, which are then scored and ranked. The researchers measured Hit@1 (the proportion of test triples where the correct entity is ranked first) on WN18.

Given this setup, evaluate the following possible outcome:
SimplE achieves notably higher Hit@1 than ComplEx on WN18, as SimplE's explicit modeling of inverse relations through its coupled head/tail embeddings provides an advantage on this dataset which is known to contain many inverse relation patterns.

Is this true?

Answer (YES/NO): NO